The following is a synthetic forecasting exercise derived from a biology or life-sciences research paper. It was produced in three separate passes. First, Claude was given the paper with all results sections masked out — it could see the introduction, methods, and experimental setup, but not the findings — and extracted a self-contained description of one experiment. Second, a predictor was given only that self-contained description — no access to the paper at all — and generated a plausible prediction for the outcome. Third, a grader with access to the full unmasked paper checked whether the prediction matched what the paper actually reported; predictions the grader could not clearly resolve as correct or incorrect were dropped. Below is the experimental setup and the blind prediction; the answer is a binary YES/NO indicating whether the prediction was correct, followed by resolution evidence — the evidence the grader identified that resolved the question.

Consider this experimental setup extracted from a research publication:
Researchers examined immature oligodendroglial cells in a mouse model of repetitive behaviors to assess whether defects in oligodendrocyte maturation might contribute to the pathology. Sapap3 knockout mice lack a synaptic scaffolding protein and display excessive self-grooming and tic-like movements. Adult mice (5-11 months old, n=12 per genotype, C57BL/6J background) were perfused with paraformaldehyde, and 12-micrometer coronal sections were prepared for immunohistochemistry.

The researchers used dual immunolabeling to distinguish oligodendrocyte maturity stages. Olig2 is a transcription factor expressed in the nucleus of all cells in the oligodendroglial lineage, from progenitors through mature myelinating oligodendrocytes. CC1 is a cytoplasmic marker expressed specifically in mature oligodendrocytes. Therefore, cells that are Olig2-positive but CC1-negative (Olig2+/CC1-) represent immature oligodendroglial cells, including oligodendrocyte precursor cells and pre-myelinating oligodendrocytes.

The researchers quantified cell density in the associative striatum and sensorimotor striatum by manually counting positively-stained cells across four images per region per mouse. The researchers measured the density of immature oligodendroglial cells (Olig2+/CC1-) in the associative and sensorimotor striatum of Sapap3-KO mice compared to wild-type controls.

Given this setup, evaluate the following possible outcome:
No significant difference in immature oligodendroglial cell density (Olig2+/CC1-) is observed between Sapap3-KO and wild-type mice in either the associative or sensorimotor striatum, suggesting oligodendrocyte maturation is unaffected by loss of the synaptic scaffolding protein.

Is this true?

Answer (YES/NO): YES